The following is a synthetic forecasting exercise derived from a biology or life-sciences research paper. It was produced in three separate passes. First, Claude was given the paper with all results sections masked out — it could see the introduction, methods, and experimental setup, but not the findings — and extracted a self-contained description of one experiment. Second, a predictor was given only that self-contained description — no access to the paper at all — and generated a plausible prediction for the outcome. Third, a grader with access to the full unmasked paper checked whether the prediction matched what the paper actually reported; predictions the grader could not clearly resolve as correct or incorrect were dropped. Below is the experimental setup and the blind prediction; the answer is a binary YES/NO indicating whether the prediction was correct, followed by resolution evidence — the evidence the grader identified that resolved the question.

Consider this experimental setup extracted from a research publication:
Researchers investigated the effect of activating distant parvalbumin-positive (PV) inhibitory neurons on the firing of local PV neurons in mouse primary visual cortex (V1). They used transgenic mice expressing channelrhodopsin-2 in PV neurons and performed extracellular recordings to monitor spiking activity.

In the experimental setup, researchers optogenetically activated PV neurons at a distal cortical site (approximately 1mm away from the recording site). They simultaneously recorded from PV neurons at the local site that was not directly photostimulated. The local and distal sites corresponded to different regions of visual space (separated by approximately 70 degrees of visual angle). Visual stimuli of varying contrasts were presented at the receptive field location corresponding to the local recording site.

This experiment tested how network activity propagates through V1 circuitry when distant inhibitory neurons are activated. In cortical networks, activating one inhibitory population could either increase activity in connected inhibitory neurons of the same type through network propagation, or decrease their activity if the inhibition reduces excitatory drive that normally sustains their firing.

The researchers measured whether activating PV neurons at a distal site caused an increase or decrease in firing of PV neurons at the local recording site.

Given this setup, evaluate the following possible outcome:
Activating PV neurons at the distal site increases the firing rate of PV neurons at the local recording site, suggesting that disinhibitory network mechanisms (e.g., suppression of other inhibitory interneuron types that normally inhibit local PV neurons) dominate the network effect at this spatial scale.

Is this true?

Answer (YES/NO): NO